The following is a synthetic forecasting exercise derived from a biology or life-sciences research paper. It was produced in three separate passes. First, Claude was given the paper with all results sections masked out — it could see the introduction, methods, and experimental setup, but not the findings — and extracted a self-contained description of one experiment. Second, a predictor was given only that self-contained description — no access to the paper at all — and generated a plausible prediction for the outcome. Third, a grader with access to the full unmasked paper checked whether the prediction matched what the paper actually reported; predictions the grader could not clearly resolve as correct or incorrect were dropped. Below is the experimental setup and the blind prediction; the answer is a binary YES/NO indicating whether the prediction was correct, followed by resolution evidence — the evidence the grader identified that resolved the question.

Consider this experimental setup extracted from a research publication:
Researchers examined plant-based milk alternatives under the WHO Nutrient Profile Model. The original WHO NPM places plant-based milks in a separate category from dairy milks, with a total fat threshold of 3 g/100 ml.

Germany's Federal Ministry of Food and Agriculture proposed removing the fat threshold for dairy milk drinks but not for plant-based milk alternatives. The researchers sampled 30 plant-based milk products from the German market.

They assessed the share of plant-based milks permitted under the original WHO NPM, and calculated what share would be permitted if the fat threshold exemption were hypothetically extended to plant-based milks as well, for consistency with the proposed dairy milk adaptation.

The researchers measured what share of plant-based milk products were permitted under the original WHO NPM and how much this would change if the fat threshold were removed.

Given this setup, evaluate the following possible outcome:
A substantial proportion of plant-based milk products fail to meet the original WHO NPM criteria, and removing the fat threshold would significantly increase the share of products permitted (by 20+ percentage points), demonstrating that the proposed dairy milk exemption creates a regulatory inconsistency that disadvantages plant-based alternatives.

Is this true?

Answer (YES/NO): NO